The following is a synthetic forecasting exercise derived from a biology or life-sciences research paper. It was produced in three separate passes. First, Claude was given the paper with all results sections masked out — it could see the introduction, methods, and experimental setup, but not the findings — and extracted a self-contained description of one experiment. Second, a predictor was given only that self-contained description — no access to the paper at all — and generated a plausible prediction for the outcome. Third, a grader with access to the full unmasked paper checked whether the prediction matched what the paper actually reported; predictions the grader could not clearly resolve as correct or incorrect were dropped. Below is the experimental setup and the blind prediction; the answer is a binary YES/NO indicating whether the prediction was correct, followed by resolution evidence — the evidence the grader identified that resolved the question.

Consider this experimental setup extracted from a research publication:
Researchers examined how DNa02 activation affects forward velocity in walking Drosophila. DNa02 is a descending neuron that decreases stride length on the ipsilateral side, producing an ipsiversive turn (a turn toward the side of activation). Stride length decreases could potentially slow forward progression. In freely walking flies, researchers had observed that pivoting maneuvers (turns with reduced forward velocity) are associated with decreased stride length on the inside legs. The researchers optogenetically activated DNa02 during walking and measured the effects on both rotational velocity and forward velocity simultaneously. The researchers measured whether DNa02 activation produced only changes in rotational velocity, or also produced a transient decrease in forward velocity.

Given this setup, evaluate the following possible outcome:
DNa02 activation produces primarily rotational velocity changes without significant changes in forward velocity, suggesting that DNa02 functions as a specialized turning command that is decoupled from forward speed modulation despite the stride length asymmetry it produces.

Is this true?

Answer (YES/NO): YES